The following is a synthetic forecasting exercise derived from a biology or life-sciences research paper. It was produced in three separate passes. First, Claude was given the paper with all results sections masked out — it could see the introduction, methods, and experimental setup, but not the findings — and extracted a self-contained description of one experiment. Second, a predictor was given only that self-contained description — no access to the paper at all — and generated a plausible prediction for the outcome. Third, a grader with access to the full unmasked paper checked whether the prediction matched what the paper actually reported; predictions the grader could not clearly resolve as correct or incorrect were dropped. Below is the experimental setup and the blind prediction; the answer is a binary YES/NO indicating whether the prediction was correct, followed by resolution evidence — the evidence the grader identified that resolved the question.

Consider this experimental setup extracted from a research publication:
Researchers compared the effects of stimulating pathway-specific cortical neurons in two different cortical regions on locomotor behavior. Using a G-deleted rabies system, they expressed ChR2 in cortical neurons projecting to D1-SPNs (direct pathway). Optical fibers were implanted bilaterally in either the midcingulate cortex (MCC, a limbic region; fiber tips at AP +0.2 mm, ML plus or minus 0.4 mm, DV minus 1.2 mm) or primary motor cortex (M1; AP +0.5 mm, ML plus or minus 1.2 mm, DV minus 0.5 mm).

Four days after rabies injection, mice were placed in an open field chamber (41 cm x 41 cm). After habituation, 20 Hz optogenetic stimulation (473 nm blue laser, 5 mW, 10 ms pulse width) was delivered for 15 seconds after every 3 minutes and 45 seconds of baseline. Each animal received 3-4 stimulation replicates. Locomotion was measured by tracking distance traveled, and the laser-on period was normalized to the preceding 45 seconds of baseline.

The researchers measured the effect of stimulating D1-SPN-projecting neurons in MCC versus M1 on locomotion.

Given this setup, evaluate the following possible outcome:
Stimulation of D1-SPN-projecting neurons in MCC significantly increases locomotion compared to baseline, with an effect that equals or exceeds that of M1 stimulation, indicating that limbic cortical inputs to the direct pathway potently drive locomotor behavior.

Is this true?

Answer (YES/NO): NO